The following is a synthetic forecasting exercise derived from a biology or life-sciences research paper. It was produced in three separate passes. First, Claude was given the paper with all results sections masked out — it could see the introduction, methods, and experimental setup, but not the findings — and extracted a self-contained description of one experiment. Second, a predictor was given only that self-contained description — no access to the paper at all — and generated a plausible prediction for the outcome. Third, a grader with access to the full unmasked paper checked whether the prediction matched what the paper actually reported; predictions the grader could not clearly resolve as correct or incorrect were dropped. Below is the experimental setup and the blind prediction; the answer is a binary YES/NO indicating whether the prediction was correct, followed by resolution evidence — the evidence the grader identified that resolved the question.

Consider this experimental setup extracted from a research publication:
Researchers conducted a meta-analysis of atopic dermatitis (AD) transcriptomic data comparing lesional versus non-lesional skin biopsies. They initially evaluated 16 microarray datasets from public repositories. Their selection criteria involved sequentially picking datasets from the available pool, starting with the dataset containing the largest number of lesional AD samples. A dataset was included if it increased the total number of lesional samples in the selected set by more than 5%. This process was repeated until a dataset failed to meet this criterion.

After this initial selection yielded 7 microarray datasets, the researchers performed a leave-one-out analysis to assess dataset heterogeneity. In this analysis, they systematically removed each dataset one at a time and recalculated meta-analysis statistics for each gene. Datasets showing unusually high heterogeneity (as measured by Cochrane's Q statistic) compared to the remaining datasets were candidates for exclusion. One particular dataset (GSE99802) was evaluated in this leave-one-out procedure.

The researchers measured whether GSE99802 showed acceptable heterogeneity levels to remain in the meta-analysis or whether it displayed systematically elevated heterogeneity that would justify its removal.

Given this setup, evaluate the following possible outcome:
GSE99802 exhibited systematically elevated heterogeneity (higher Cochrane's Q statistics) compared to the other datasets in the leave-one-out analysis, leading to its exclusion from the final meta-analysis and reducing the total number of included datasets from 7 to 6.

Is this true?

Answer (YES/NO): NO